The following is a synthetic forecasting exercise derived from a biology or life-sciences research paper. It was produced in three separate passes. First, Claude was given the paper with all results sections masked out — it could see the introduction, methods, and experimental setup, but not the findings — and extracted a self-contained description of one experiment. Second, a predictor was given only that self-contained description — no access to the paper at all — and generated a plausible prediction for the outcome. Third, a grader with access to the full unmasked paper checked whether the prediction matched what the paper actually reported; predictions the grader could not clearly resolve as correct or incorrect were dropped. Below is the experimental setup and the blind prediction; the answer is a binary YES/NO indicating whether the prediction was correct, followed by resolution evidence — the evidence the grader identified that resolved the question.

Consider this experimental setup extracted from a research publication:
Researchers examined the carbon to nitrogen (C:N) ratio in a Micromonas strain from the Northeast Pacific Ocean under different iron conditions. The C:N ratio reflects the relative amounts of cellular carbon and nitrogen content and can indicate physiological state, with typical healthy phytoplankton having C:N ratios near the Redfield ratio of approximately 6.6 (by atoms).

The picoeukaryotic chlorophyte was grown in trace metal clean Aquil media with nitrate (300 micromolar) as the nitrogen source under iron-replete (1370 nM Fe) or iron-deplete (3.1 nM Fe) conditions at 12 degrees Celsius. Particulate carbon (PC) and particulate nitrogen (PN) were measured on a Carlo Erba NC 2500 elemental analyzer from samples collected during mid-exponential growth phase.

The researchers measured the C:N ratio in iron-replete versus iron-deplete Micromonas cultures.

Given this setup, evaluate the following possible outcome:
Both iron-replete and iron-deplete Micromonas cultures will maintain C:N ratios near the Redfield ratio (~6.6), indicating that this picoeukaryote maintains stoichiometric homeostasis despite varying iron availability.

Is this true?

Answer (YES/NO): YES